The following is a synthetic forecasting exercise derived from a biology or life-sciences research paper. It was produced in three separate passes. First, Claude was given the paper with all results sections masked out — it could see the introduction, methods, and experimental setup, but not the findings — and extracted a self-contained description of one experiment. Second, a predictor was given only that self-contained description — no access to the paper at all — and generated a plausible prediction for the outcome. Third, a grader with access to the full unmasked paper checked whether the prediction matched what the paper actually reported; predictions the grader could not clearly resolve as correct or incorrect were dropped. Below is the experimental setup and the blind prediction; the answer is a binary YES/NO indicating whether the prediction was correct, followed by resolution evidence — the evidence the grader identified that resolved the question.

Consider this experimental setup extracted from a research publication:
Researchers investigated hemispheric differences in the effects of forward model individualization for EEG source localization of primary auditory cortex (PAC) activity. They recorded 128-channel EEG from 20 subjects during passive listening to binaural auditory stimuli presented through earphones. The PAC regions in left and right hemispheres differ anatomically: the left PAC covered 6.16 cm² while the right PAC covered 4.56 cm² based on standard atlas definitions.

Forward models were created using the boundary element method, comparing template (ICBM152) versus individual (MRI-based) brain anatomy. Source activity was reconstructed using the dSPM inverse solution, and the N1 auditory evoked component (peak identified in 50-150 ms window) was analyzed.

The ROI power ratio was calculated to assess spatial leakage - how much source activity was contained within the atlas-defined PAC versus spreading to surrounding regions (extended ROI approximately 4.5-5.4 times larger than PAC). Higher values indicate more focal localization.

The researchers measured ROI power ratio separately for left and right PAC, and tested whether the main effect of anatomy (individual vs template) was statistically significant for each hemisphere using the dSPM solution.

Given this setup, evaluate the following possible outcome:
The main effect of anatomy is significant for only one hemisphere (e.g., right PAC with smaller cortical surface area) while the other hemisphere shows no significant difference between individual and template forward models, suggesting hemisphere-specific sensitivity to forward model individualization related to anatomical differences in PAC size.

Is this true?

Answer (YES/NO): YES